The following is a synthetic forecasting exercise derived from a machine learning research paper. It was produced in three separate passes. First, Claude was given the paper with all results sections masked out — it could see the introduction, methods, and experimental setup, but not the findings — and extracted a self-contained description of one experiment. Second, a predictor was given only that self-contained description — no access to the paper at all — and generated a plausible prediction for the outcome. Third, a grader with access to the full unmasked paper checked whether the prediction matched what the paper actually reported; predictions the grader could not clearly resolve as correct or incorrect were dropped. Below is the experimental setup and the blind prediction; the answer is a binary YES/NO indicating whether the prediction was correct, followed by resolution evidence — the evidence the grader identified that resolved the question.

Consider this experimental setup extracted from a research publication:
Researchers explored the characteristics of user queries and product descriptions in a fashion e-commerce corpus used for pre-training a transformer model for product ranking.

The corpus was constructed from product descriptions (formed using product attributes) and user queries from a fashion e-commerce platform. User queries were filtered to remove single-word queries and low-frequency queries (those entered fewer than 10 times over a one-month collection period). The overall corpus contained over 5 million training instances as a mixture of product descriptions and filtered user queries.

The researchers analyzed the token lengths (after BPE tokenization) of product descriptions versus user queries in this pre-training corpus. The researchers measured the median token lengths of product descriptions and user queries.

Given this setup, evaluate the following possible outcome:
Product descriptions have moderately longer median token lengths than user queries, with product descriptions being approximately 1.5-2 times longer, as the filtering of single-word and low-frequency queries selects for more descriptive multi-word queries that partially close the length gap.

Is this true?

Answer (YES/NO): NO